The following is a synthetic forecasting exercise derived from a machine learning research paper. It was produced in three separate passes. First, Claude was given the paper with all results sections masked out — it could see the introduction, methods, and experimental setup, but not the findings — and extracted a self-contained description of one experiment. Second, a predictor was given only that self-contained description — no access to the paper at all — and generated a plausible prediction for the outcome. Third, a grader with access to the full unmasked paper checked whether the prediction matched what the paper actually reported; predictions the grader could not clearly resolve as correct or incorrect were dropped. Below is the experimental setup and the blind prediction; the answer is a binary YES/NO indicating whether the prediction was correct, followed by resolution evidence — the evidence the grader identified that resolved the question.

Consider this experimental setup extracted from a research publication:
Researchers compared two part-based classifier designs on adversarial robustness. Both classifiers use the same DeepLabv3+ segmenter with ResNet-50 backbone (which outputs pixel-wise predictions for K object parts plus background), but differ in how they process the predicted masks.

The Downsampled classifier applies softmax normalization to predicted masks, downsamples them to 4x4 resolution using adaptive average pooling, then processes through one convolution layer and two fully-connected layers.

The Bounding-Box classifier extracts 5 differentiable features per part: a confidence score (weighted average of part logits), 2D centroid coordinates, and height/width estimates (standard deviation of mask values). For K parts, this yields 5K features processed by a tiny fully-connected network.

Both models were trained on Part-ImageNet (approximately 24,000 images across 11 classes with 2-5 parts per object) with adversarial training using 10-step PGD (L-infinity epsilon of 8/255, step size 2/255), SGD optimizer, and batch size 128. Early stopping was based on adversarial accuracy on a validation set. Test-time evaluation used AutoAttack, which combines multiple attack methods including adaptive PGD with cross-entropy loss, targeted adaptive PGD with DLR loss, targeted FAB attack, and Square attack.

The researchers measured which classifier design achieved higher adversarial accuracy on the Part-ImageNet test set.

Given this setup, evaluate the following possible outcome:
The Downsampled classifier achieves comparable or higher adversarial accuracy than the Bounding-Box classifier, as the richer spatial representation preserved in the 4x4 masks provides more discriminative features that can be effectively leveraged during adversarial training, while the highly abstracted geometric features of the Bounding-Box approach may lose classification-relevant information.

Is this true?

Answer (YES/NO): YES